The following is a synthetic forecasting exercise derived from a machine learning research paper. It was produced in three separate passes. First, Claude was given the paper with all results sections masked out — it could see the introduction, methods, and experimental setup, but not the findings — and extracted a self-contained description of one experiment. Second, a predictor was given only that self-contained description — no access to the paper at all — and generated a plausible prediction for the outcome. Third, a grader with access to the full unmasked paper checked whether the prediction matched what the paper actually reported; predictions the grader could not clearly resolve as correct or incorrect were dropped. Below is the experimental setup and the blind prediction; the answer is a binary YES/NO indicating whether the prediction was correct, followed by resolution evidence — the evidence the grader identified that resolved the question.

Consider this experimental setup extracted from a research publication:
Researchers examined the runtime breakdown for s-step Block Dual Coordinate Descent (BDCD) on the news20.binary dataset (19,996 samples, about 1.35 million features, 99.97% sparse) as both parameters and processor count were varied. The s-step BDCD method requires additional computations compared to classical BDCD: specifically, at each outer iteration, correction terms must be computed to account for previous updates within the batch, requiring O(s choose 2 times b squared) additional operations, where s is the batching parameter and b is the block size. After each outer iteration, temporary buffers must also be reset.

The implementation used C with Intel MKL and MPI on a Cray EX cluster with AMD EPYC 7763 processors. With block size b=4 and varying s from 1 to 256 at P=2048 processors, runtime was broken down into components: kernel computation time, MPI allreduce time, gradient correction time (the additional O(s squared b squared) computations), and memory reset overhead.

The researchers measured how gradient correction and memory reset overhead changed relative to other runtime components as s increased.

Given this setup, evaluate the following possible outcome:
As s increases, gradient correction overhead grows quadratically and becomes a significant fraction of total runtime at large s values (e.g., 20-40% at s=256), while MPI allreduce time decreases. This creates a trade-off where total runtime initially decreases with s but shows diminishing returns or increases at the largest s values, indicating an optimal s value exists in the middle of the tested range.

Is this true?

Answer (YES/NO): NO